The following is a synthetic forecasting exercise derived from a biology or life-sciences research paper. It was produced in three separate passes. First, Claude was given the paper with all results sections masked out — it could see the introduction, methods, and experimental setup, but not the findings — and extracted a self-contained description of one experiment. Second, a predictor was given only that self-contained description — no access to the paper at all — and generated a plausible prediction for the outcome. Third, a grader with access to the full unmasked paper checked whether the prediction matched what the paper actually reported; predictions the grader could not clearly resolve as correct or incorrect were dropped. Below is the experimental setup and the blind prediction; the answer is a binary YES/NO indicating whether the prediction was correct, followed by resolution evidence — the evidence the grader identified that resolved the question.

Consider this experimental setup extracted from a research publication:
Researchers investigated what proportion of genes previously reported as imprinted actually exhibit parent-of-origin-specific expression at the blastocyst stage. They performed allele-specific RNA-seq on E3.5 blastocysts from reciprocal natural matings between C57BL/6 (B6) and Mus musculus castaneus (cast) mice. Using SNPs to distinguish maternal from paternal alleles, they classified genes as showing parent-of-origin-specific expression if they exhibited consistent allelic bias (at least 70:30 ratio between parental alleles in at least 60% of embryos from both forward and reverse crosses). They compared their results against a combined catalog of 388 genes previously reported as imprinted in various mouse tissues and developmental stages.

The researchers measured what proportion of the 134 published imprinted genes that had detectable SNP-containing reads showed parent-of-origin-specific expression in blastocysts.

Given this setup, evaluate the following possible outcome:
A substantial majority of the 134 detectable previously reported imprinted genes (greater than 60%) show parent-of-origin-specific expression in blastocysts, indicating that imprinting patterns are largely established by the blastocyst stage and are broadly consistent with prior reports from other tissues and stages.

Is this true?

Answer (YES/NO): NO